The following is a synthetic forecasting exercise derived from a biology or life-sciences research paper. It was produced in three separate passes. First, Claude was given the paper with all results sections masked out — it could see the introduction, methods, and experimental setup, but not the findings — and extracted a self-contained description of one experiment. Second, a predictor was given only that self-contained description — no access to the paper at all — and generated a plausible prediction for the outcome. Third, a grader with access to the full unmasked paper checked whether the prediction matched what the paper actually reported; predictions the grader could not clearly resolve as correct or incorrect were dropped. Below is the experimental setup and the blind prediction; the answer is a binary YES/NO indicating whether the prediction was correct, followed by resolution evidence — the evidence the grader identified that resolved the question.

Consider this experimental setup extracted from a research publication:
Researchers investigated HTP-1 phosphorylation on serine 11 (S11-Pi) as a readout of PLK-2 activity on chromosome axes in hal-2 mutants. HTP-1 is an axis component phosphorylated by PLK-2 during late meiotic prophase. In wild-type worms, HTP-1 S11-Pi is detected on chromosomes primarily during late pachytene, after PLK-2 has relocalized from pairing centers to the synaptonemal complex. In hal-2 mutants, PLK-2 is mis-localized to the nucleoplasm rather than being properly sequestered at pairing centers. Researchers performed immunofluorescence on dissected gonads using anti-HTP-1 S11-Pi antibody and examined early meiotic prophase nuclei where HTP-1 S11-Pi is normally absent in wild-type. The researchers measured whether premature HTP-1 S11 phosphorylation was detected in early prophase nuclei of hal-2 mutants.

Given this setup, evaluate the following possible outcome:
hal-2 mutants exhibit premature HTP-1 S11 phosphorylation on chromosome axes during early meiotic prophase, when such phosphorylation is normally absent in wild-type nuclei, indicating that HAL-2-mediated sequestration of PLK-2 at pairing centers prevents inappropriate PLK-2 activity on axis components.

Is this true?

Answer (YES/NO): NO